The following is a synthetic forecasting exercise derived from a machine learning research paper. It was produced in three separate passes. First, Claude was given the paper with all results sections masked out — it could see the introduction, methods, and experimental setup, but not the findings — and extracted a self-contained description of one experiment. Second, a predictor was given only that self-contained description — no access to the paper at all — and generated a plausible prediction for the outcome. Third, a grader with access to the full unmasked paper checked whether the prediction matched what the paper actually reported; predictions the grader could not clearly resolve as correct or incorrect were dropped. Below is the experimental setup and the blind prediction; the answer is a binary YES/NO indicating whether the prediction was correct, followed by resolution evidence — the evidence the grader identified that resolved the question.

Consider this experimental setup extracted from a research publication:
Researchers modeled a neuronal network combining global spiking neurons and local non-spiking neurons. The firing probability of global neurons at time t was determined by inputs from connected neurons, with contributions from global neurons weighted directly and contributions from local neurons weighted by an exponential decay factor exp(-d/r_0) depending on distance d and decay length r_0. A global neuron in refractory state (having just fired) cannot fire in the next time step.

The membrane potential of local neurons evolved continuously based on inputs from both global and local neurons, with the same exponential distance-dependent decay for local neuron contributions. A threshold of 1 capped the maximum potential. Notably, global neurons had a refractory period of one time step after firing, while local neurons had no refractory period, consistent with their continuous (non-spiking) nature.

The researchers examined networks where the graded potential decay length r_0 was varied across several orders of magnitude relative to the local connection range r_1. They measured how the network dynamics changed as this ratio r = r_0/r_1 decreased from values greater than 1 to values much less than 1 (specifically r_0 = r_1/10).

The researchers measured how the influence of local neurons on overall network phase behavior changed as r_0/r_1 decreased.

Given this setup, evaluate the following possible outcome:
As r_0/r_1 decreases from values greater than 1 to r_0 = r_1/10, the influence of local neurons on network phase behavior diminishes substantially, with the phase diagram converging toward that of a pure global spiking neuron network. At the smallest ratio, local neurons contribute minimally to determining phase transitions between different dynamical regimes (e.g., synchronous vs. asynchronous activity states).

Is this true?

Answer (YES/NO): NO